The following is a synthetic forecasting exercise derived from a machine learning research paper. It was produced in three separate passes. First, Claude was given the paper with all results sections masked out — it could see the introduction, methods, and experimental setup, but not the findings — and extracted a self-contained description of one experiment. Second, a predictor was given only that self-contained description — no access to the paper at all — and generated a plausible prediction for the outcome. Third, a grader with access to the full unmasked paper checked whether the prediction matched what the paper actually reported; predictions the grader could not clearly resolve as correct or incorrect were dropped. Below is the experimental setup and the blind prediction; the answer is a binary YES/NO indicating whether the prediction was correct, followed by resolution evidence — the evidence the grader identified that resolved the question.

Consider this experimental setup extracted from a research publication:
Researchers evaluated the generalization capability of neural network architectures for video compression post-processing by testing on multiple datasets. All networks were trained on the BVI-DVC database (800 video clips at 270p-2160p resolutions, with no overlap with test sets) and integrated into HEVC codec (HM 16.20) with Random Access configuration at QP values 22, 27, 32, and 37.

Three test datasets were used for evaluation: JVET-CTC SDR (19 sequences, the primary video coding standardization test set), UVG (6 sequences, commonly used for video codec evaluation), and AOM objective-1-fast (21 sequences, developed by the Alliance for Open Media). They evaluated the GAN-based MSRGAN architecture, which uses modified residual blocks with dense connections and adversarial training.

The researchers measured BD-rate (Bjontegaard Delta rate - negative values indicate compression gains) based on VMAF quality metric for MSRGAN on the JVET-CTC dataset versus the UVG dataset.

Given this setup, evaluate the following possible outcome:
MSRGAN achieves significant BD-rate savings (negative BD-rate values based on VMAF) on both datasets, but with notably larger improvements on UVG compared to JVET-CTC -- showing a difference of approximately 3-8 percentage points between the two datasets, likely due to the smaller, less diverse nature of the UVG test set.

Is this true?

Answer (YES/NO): YES